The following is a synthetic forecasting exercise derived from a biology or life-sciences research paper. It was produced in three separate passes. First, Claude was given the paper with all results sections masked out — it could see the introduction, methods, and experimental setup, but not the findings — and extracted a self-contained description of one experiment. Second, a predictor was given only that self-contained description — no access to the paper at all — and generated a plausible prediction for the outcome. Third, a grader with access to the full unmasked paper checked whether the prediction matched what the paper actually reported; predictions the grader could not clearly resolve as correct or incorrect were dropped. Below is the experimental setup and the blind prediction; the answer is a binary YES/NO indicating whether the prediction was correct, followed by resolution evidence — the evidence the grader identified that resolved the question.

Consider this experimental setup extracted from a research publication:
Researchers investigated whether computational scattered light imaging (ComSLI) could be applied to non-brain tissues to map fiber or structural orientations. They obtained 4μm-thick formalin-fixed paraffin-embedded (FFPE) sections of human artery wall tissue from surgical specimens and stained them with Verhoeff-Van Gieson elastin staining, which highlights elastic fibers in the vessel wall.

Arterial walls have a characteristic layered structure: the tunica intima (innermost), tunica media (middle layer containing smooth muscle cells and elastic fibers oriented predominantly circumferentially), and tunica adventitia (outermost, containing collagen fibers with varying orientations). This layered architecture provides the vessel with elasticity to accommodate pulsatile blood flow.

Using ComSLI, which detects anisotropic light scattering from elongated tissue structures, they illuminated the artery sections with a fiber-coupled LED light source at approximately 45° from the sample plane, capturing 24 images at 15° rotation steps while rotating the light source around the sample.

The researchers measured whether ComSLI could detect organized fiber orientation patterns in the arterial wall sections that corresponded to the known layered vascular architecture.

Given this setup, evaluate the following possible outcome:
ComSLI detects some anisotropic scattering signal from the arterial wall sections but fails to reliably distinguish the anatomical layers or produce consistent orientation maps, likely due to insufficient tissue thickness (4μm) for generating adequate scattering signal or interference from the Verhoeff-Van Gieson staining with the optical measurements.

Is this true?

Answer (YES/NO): NO